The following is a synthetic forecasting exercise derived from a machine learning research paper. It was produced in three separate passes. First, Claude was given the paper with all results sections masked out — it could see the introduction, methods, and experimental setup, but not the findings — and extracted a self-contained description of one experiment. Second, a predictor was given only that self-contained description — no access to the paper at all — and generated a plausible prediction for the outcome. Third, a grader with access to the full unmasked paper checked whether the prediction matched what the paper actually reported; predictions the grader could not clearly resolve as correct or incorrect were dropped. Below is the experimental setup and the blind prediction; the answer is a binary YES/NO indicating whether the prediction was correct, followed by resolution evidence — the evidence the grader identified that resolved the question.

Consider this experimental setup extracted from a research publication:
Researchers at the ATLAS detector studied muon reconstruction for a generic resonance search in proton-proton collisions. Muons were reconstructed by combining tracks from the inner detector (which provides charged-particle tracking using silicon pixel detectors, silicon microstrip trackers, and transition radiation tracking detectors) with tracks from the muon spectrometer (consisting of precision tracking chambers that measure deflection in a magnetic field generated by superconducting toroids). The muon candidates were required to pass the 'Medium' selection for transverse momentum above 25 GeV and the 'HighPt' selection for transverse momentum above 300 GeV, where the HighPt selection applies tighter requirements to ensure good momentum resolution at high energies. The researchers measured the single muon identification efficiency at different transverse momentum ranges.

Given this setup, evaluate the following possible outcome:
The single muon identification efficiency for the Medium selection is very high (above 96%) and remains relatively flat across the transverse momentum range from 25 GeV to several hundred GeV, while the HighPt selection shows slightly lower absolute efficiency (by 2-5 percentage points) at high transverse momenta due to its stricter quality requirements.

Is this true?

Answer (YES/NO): NO